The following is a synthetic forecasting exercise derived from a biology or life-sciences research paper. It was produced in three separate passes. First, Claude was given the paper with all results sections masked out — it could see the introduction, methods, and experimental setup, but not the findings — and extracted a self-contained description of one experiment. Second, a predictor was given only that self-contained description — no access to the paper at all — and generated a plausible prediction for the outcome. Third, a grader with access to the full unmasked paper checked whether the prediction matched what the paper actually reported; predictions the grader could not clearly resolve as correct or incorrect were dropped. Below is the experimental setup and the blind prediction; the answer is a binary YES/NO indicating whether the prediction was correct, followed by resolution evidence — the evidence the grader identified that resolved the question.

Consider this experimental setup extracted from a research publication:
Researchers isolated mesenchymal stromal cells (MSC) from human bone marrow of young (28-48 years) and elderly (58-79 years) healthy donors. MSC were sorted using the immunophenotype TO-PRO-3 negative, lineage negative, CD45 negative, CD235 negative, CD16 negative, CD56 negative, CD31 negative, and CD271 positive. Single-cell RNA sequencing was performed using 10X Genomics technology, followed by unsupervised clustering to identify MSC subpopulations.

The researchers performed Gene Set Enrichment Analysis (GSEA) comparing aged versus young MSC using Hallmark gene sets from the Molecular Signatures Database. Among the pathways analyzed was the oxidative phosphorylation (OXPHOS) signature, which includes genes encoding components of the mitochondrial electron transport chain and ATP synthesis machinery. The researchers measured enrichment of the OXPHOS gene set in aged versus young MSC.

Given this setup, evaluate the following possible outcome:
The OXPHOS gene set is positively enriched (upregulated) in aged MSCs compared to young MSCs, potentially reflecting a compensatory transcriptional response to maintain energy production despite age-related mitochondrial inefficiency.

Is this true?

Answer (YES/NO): YES